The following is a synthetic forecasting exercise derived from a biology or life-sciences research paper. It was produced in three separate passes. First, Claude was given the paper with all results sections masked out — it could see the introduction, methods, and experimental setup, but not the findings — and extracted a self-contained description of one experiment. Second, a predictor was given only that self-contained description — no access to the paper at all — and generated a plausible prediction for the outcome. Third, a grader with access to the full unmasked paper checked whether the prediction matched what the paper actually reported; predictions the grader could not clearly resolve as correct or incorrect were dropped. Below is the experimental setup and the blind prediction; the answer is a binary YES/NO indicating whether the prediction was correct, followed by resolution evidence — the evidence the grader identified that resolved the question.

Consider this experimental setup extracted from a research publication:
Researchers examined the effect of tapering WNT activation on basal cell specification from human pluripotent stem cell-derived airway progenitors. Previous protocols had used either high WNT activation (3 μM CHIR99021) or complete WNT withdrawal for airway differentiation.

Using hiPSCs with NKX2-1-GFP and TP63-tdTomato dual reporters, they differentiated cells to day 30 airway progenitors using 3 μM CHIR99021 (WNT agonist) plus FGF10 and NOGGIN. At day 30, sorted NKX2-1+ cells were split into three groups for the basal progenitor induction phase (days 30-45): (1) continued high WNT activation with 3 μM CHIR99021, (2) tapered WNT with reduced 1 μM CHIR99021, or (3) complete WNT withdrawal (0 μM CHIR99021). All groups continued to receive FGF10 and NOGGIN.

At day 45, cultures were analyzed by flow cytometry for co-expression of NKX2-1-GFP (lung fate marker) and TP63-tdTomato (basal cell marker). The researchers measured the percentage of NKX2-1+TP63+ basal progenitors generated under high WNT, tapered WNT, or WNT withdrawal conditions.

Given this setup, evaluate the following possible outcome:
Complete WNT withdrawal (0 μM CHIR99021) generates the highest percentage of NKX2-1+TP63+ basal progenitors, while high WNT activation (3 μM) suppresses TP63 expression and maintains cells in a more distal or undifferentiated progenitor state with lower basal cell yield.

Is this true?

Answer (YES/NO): NO